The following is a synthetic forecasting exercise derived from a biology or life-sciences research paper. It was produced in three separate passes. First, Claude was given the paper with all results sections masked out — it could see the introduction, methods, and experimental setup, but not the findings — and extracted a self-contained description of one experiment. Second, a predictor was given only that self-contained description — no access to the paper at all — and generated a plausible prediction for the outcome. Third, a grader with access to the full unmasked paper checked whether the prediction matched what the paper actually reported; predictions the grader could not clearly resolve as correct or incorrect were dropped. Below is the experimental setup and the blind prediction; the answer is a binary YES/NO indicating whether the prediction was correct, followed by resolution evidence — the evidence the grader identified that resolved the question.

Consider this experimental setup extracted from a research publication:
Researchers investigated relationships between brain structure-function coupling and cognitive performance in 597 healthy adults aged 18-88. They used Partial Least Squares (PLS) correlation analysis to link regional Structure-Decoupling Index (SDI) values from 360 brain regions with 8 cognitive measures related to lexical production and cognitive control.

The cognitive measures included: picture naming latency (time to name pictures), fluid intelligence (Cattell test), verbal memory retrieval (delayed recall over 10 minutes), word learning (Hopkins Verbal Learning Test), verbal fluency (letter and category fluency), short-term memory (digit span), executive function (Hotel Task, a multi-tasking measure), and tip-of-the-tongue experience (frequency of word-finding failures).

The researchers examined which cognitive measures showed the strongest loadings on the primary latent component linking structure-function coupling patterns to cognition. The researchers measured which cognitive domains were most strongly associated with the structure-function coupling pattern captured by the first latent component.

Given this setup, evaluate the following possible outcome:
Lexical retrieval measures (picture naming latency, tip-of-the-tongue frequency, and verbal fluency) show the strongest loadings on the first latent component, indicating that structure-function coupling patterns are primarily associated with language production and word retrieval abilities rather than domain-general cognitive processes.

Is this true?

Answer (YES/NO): NO